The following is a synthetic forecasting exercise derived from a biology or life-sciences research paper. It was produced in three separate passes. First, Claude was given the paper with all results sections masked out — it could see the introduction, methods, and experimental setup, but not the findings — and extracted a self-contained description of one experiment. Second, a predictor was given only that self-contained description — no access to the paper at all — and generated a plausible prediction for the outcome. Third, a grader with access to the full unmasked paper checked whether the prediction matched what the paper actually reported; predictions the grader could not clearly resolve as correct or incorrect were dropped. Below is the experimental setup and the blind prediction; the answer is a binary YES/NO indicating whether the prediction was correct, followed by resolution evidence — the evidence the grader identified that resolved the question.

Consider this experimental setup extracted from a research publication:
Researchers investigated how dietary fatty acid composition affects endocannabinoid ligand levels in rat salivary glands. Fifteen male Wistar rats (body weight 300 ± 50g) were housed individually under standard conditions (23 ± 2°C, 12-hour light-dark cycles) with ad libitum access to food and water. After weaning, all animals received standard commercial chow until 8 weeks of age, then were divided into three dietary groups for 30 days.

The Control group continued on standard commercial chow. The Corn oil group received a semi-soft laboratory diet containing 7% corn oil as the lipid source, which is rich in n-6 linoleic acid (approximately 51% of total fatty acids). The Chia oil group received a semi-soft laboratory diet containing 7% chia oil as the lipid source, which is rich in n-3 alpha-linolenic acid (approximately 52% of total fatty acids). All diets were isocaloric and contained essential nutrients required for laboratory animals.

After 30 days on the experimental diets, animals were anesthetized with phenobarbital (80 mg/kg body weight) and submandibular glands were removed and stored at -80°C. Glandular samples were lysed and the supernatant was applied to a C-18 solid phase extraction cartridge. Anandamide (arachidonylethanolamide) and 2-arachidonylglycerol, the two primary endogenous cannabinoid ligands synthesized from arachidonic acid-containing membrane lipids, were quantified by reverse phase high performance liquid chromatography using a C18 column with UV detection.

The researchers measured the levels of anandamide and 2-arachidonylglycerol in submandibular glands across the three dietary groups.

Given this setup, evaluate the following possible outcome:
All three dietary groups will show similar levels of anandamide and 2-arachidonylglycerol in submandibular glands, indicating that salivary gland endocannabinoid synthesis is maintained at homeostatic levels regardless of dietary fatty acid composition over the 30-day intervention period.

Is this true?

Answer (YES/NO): NO